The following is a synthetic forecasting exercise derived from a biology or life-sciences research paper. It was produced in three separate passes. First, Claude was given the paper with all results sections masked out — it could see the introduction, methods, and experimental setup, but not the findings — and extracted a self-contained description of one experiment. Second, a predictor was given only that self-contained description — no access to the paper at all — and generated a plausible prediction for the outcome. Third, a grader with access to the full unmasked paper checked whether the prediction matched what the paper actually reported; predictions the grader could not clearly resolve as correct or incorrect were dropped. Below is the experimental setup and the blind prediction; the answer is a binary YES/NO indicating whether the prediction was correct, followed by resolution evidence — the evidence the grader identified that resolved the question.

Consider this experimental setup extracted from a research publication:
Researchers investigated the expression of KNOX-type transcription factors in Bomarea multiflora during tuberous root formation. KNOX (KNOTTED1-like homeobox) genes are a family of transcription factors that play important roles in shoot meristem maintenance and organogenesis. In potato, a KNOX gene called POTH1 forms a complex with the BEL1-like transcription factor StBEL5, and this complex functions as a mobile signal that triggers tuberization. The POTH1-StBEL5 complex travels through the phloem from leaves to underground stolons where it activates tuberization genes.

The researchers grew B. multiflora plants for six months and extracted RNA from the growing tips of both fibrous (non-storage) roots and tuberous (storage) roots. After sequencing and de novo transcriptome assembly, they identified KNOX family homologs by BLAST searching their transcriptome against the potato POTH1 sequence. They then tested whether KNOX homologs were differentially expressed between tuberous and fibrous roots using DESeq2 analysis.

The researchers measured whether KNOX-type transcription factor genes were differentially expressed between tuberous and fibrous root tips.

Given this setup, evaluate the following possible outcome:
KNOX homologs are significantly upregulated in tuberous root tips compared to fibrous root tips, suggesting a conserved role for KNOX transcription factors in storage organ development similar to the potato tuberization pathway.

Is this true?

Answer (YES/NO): NO